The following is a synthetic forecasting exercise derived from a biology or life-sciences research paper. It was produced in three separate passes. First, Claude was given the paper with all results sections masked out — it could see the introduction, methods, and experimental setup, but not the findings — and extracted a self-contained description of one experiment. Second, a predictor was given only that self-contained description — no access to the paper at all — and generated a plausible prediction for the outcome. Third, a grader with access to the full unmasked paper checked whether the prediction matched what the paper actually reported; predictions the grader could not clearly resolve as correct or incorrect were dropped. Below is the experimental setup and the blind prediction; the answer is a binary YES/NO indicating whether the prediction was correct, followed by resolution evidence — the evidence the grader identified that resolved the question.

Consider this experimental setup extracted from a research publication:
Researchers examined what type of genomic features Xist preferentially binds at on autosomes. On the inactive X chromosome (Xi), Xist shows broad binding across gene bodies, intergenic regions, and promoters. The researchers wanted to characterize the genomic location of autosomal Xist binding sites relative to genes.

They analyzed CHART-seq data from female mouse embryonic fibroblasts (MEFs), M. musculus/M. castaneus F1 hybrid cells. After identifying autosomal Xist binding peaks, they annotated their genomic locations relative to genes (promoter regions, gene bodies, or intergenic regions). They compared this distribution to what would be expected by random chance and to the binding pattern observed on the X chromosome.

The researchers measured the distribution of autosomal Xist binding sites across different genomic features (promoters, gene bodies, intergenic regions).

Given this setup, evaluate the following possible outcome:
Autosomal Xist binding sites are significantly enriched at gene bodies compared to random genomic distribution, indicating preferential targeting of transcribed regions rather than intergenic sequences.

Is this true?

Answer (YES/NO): NO